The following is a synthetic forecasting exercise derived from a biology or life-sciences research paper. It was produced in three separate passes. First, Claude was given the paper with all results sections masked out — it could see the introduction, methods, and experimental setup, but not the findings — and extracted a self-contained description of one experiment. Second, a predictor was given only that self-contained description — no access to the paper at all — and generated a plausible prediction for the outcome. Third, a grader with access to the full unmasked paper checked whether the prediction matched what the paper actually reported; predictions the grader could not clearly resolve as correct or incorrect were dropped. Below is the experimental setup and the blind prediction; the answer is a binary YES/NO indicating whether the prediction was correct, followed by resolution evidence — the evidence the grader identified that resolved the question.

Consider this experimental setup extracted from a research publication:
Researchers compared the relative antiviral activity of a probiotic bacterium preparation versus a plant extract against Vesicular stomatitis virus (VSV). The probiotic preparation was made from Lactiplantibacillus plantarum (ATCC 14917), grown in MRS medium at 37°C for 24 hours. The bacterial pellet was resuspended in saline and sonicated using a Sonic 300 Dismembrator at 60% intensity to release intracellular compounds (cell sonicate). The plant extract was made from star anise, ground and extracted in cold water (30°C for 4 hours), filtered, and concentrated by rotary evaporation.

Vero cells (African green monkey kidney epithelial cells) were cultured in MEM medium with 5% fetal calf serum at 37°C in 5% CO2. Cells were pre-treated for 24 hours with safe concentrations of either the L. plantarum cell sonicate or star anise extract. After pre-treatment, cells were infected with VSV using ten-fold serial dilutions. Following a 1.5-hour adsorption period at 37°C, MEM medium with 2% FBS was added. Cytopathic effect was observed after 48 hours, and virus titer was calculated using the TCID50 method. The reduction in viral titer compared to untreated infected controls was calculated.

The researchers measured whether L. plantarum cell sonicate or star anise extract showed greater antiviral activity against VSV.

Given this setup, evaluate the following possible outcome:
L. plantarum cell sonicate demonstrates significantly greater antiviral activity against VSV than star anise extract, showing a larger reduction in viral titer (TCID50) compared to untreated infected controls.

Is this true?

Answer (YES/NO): NO